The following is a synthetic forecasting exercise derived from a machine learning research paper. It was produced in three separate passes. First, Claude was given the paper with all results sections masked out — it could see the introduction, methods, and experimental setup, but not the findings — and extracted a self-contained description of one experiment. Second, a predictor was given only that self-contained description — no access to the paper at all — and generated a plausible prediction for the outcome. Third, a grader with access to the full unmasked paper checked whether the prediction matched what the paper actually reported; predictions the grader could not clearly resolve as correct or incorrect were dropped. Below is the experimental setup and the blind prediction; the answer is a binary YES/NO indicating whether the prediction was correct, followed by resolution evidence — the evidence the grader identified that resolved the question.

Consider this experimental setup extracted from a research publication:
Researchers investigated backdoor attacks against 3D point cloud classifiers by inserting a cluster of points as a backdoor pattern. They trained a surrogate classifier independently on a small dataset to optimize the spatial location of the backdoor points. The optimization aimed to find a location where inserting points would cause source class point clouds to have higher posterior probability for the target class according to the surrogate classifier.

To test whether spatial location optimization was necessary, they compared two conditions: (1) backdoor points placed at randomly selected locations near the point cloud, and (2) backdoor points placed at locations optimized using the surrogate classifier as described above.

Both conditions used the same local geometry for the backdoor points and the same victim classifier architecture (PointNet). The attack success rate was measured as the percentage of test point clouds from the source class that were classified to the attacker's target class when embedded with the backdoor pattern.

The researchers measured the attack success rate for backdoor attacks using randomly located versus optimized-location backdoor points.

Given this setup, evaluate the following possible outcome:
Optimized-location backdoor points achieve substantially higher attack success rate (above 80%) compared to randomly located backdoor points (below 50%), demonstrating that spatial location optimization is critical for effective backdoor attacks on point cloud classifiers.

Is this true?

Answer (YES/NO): NO